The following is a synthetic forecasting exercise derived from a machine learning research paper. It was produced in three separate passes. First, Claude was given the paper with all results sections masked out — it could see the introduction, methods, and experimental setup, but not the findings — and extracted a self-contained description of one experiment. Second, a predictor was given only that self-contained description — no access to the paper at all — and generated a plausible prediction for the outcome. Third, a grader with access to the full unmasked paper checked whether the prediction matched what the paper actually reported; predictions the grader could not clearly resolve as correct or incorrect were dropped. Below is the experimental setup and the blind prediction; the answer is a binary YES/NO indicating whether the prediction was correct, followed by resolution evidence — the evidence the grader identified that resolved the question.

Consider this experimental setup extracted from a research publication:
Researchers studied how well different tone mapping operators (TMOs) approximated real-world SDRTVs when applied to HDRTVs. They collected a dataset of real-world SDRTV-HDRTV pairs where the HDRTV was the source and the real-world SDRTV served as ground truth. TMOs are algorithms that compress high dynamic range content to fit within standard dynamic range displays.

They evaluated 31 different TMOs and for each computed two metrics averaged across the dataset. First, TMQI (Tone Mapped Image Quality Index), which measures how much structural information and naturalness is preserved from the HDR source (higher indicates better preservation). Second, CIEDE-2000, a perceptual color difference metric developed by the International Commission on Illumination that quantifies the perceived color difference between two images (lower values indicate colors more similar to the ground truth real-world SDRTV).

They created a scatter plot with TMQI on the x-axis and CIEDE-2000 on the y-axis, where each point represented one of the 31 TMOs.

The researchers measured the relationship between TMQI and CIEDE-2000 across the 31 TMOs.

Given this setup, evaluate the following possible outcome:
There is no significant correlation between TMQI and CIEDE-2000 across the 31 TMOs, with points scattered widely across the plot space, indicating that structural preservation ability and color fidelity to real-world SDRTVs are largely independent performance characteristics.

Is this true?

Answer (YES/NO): NO